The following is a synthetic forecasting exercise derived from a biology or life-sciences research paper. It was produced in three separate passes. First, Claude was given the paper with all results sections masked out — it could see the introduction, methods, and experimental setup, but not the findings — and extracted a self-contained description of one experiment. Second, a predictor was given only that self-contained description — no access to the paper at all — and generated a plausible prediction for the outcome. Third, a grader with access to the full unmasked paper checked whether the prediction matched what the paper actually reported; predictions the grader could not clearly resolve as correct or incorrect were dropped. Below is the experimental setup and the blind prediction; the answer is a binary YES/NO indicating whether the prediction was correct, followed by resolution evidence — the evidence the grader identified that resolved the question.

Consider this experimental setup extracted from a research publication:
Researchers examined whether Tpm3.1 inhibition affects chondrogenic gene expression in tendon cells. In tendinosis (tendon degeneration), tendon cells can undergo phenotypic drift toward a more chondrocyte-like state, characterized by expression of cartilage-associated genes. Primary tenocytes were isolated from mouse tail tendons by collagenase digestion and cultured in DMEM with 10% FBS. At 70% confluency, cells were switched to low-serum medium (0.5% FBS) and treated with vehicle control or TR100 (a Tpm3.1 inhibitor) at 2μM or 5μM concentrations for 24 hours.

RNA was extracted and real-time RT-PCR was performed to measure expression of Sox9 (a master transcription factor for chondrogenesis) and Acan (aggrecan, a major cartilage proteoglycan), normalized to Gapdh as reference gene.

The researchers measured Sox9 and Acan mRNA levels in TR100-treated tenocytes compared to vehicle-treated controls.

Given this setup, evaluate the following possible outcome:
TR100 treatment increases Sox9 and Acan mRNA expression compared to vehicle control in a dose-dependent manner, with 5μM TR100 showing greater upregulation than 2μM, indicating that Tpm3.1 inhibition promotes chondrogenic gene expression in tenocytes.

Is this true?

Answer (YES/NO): NO